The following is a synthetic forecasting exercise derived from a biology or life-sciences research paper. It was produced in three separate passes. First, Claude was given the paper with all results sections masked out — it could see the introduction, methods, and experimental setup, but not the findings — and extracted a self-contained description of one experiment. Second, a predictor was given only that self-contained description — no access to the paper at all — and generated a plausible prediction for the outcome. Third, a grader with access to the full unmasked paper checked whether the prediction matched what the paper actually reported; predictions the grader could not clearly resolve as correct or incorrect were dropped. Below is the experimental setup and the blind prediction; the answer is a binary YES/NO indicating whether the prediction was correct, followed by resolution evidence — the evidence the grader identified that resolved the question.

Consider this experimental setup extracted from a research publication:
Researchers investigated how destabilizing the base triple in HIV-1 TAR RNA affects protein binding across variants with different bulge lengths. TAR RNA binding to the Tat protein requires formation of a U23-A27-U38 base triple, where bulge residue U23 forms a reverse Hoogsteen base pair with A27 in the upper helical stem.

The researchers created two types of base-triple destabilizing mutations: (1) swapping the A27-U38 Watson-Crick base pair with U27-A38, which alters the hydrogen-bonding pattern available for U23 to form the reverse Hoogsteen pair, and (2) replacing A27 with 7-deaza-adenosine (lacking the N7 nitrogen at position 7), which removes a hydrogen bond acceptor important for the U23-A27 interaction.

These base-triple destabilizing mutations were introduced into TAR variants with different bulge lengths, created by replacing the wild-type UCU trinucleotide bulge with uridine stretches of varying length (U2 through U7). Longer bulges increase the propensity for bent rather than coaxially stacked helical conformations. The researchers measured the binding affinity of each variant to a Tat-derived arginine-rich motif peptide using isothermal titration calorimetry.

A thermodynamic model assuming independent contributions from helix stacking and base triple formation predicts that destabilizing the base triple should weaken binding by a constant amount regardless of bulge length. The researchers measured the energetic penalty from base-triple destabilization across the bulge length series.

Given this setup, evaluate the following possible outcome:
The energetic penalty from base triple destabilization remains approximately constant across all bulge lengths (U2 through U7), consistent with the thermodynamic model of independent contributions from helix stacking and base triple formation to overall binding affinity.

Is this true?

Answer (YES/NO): NO